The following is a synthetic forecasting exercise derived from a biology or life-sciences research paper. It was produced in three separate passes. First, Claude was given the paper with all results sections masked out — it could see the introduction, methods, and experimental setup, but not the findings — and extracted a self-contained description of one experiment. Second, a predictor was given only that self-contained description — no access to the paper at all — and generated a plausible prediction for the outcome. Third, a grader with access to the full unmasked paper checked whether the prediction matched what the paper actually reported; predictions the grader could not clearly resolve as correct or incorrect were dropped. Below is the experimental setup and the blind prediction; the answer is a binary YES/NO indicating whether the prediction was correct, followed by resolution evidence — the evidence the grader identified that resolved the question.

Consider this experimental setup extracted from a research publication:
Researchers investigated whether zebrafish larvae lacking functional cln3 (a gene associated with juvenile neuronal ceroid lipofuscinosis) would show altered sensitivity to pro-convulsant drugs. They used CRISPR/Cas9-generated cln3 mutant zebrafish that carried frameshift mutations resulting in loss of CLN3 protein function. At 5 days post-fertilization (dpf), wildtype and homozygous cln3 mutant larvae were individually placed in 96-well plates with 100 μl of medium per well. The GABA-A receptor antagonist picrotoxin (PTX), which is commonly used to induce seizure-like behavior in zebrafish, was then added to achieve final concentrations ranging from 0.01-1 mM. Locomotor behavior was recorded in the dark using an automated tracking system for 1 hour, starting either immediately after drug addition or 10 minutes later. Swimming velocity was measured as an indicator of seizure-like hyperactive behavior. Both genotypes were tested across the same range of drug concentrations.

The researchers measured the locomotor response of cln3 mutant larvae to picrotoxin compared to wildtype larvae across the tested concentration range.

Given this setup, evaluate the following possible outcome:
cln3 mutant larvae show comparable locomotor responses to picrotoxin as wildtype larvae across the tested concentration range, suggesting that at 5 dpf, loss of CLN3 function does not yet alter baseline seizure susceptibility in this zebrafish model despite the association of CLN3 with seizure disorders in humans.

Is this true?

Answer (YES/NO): NO